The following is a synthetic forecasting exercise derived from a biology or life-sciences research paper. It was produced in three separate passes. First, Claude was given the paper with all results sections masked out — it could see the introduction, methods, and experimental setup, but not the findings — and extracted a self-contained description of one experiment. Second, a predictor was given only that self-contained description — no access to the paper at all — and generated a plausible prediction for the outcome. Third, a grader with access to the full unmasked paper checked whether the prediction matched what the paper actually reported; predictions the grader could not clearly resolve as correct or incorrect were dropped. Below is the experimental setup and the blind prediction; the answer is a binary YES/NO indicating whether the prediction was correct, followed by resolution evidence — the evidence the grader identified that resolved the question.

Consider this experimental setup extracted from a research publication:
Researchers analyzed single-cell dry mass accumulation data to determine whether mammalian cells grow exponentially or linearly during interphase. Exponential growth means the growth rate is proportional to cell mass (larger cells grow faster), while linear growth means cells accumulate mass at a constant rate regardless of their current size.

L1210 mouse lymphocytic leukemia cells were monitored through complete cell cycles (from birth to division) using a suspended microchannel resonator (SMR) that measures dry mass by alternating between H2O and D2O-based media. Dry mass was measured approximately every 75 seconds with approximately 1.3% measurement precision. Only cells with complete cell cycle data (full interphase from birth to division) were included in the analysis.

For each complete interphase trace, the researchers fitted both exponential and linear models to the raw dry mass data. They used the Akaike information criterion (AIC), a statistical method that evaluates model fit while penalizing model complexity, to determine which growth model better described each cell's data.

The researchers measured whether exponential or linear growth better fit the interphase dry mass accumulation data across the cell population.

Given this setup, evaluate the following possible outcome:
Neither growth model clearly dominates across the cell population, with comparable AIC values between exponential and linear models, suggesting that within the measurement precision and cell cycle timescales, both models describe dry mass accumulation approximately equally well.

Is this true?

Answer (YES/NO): NO